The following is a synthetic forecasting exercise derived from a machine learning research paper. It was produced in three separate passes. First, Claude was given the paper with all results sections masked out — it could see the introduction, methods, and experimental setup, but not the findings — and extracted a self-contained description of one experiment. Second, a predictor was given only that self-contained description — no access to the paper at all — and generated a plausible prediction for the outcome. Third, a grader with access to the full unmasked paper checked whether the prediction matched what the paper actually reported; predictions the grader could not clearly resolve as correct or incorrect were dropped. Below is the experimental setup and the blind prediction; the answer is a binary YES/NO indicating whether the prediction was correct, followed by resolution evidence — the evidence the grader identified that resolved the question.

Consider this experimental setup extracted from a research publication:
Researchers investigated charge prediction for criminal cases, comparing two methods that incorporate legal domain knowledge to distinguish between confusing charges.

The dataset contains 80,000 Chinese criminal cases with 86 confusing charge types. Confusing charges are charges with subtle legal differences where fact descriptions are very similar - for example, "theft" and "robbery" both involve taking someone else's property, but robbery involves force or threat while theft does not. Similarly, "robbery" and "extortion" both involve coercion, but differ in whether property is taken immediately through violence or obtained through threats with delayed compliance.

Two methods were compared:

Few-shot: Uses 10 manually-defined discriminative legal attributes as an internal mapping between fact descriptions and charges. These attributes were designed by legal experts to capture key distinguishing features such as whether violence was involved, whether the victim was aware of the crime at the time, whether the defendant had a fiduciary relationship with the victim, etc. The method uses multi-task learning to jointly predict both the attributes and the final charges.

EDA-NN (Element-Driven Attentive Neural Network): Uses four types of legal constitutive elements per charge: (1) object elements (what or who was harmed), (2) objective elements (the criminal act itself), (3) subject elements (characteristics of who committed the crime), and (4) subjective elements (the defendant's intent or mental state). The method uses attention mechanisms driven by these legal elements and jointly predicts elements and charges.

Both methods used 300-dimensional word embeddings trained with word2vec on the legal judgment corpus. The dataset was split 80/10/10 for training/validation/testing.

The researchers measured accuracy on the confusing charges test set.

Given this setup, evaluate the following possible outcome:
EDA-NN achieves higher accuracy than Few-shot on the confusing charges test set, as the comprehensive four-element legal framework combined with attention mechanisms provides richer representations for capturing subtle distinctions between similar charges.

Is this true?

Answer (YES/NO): YES